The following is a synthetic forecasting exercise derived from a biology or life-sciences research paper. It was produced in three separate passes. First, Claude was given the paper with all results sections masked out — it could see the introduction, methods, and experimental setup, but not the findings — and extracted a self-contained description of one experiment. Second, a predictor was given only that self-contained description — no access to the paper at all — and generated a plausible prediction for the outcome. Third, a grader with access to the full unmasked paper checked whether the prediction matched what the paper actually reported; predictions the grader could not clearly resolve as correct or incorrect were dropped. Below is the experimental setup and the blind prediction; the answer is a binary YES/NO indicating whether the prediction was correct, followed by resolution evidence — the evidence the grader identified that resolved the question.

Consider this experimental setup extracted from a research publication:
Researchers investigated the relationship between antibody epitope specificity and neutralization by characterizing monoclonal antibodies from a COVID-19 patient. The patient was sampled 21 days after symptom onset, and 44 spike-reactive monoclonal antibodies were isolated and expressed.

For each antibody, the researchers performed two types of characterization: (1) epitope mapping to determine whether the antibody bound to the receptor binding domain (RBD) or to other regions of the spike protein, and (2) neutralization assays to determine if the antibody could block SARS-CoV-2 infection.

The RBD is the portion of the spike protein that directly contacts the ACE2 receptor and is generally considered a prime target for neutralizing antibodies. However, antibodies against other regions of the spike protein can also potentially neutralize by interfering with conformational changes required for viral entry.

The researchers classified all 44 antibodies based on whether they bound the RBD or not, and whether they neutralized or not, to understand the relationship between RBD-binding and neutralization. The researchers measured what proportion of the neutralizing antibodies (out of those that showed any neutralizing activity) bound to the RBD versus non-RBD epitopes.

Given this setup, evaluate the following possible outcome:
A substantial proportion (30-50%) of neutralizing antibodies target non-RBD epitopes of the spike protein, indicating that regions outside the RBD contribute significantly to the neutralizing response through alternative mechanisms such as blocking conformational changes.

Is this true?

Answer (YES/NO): YES